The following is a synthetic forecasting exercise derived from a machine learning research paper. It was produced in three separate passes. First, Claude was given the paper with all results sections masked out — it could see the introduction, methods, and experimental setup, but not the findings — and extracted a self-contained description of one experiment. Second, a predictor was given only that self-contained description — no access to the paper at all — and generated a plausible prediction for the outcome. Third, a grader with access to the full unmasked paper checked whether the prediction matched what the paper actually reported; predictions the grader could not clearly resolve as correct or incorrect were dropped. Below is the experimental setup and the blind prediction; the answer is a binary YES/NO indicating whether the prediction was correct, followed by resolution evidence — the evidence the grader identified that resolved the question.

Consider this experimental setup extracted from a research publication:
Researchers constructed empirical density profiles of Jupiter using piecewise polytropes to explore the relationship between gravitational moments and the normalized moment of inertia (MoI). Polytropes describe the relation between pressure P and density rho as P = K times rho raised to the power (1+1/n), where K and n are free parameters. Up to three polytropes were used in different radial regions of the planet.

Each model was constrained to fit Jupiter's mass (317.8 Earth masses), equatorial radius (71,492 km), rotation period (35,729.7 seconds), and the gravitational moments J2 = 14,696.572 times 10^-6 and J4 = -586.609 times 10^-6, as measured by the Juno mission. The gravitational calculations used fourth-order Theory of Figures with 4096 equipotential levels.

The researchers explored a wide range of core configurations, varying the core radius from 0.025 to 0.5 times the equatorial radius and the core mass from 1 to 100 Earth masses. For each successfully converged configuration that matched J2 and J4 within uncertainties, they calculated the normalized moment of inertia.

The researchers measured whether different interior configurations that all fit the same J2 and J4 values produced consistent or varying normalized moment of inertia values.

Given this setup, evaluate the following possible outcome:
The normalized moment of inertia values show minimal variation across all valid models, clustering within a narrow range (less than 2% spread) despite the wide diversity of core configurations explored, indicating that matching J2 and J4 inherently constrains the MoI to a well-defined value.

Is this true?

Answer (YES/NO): NO